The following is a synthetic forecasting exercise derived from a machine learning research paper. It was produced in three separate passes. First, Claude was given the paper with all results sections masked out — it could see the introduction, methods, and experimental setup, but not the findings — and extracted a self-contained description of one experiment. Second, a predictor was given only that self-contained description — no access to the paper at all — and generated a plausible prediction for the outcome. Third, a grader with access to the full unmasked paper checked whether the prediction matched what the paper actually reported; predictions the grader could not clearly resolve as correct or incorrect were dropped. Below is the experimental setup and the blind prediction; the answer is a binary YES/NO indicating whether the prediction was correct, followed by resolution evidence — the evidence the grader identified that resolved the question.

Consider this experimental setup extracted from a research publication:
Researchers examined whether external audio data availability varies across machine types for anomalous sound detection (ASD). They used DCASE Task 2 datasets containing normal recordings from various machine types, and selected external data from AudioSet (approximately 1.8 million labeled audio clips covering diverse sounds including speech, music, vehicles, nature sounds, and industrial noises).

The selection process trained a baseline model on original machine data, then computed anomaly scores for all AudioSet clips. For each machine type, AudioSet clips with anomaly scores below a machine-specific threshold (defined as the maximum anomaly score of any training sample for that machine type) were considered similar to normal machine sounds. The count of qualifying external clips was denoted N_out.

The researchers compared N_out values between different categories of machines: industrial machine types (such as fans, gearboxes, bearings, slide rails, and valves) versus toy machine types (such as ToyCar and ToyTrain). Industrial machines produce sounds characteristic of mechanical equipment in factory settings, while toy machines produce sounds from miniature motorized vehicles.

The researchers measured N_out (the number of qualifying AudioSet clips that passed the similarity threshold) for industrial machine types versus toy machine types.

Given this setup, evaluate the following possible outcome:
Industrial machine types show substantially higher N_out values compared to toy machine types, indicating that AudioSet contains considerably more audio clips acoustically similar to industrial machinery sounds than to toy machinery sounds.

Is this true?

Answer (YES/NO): YES